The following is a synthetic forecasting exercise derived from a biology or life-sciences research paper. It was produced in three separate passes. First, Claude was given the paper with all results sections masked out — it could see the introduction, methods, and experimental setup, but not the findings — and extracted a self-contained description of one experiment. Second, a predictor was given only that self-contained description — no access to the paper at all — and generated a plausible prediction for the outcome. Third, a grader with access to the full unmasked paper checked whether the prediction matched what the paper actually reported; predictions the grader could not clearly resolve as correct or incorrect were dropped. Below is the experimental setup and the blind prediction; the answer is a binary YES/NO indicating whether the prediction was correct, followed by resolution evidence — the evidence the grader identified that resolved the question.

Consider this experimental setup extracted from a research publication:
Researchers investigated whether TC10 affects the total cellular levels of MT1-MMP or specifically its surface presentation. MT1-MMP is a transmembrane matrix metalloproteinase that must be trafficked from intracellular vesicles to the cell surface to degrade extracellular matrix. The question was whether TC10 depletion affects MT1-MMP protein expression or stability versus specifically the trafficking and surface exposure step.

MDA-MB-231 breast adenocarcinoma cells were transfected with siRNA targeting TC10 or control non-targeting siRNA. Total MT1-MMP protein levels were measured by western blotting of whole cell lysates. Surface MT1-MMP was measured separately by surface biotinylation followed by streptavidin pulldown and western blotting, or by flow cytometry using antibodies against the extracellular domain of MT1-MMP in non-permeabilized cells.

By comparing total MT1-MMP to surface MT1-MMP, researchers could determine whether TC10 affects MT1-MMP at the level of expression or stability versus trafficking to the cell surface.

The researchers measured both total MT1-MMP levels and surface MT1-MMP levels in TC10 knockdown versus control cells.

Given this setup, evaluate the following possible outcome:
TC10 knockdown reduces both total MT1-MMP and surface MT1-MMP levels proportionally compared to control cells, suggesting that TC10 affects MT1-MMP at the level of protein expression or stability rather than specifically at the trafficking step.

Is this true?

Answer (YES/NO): NO